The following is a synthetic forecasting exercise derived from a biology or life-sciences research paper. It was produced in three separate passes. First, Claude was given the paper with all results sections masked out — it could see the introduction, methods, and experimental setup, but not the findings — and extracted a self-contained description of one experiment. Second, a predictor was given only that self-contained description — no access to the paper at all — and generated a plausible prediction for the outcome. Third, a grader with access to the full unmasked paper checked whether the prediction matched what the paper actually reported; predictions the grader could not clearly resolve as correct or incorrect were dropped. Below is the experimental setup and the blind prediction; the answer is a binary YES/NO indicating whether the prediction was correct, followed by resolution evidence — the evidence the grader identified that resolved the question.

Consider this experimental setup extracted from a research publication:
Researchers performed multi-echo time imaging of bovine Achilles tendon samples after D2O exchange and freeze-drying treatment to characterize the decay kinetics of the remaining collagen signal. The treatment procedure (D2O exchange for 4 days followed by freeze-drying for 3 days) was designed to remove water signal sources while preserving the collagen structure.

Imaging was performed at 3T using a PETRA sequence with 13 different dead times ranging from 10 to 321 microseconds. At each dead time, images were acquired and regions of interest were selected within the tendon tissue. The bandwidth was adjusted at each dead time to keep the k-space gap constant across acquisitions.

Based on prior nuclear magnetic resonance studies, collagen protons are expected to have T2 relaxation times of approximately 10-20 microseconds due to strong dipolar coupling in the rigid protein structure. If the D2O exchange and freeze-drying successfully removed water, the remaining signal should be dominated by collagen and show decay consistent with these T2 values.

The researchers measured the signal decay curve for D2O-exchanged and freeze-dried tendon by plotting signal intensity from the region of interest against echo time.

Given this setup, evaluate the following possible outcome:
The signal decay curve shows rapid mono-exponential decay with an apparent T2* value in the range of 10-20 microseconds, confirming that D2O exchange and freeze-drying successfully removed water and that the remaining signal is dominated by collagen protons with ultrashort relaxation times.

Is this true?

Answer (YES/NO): NO